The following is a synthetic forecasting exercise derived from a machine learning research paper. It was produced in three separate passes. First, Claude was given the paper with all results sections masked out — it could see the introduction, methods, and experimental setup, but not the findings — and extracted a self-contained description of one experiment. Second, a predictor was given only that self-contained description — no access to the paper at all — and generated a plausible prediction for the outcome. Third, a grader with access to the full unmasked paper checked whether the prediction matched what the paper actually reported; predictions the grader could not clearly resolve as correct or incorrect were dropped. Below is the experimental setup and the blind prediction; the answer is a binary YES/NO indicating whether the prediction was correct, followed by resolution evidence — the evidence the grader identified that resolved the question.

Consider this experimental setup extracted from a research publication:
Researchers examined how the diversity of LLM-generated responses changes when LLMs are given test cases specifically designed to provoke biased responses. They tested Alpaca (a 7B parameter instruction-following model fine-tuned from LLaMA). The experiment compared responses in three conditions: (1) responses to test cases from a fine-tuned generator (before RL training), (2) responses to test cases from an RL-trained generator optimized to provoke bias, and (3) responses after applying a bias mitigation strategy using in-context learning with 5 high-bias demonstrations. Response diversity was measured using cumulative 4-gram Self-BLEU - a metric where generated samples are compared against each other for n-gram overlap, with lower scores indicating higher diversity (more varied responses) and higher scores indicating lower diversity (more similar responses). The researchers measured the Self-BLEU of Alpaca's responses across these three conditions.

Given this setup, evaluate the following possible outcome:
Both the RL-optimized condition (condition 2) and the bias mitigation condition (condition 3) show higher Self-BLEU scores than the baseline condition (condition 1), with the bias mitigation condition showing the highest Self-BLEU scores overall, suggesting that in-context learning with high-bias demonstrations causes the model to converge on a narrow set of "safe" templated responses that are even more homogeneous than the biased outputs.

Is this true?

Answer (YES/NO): YES